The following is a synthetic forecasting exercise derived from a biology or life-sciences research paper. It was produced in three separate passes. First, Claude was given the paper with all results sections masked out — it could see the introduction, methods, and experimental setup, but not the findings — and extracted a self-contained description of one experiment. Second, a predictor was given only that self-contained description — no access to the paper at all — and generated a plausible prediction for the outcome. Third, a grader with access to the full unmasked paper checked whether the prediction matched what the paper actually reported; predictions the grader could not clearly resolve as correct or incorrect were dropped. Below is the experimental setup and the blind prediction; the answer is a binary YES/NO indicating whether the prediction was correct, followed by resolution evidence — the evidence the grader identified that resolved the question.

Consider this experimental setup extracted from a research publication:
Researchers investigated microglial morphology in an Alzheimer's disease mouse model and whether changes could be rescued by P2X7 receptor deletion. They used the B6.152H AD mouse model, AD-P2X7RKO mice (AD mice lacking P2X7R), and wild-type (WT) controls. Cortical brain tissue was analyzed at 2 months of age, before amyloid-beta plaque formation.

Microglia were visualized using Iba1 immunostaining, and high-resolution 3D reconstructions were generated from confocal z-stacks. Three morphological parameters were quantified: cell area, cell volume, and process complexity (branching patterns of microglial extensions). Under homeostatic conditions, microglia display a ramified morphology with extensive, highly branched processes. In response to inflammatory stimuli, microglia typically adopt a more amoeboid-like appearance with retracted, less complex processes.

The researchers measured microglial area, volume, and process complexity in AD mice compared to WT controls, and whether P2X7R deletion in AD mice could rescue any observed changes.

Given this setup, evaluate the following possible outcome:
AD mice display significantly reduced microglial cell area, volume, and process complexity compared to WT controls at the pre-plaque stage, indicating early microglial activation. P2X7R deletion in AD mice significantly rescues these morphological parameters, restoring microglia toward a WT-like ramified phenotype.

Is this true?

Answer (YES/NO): YES